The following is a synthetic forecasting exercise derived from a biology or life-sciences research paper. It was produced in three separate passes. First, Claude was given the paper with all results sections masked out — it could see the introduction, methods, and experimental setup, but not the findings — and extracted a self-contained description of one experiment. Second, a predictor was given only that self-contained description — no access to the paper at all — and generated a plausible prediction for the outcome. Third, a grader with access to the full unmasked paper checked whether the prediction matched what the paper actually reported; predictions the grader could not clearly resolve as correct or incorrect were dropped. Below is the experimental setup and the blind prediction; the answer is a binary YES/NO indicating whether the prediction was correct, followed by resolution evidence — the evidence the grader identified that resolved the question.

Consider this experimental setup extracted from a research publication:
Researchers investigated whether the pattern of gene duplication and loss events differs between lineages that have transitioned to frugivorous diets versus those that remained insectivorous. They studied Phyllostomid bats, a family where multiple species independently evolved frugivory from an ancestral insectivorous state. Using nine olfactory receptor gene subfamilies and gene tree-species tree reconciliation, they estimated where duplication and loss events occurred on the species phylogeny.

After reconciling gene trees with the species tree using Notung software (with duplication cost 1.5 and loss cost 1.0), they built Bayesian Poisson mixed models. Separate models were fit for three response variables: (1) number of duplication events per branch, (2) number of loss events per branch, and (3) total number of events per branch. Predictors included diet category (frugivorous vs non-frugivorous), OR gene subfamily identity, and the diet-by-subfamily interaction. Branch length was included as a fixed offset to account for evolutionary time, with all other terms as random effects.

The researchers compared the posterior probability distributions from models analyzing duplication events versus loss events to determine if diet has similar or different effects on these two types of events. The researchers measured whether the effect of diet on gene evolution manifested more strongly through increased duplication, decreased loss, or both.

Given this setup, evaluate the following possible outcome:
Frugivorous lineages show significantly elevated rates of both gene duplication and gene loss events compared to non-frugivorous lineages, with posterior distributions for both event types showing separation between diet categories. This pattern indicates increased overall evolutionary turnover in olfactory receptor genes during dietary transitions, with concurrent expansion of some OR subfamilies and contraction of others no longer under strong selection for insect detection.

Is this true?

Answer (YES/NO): NO